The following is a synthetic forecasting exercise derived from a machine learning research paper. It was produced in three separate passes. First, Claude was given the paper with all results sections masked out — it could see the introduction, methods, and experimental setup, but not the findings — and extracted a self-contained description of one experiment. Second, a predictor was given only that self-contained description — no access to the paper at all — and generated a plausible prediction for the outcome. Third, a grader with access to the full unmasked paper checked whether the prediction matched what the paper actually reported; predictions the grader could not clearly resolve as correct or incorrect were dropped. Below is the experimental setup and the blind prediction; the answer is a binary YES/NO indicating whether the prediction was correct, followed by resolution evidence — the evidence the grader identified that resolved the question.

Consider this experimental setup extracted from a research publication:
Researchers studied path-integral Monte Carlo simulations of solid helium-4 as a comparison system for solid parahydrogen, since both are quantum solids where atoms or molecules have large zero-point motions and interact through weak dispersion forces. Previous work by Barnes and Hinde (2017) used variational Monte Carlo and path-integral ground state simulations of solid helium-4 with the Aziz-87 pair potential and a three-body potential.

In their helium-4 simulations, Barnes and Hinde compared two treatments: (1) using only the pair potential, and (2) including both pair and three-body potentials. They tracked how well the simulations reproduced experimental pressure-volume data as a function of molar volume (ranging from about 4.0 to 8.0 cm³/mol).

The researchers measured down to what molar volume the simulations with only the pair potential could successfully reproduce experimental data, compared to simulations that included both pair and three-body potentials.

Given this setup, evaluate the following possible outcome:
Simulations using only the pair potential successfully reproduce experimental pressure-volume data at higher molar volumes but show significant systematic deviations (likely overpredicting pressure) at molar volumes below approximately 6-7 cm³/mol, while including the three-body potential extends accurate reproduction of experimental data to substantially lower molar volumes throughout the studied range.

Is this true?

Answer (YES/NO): NO